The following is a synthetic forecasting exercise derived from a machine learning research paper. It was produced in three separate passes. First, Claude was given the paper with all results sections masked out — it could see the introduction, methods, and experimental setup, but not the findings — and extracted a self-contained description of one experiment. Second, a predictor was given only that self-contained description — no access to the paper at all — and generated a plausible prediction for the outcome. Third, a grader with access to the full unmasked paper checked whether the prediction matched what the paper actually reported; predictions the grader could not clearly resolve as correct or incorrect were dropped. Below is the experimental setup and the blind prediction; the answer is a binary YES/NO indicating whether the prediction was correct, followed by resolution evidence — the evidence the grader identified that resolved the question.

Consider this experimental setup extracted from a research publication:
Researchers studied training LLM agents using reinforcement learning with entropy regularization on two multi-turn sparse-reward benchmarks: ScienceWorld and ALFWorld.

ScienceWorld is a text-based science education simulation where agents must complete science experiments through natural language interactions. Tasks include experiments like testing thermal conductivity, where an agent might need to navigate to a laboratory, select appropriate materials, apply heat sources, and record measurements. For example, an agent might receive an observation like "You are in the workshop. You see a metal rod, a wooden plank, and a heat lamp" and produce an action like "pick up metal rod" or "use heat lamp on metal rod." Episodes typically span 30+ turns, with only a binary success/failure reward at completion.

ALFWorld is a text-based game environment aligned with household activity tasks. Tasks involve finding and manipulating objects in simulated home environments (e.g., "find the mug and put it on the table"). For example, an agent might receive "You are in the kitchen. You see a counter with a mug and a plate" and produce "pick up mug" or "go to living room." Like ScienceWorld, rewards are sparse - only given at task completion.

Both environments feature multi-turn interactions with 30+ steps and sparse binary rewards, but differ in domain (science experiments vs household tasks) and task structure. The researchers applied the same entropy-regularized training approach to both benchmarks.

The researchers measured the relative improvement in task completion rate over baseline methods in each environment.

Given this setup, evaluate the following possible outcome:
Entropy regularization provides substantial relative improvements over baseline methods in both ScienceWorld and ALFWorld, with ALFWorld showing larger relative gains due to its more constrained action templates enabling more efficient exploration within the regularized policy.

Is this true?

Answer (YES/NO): NO